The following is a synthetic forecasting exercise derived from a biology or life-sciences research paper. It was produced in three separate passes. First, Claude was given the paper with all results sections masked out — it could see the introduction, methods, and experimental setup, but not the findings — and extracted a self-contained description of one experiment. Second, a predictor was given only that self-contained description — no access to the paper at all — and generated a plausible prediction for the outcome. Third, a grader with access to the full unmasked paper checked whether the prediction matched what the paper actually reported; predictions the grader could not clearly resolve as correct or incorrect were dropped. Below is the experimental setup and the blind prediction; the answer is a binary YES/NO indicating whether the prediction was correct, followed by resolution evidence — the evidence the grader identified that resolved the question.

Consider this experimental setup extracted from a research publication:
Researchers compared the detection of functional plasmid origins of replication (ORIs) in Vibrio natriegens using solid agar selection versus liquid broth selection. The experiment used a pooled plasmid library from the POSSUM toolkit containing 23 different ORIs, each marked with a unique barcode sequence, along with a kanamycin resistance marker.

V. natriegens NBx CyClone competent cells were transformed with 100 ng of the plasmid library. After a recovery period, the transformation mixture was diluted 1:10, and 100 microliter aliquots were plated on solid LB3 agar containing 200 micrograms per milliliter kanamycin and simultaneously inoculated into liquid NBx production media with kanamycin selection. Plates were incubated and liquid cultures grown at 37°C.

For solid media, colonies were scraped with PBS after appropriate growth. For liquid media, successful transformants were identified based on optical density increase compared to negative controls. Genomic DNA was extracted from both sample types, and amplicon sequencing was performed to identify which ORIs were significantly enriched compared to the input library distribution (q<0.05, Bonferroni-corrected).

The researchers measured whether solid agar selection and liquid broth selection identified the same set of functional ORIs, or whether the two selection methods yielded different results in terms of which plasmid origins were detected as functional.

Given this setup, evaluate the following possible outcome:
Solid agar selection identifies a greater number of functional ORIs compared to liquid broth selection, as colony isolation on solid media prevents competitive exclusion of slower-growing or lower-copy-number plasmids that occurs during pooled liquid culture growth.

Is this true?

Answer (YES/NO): YES